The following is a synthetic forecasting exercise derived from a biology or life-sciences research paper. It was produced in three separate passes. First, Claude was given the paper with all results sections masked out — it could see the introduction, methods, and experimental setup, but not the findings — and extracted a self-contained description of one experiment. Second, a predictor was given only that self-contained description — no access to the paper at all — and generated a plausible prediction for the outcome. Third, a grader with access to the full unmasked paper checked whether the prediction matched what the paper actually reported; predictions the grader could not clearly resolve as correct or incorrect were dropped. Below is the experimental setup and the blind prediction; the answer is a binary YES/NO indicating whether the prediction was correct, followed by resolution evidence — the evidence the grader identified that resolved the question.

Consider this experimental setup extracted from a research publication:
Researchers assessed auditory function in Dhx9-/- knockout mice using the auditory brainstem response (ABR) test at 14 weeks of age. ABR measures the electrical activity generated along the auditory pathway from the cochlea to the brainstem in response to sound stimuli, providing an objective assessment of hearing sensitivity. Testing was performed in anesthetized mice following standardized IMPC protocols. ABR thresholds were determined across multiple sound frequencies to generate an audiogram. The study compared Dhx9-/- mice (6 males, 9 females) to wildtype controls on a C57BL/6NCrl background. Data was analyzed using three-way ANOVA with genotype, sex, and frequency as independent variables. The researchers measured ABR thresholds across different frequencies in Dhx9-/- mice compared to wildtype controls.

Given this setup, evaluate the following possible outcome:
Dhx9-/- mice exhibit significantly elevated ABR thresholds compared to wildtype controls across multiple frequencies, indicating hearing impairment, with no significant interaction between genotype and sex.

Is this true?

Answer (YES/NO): NO